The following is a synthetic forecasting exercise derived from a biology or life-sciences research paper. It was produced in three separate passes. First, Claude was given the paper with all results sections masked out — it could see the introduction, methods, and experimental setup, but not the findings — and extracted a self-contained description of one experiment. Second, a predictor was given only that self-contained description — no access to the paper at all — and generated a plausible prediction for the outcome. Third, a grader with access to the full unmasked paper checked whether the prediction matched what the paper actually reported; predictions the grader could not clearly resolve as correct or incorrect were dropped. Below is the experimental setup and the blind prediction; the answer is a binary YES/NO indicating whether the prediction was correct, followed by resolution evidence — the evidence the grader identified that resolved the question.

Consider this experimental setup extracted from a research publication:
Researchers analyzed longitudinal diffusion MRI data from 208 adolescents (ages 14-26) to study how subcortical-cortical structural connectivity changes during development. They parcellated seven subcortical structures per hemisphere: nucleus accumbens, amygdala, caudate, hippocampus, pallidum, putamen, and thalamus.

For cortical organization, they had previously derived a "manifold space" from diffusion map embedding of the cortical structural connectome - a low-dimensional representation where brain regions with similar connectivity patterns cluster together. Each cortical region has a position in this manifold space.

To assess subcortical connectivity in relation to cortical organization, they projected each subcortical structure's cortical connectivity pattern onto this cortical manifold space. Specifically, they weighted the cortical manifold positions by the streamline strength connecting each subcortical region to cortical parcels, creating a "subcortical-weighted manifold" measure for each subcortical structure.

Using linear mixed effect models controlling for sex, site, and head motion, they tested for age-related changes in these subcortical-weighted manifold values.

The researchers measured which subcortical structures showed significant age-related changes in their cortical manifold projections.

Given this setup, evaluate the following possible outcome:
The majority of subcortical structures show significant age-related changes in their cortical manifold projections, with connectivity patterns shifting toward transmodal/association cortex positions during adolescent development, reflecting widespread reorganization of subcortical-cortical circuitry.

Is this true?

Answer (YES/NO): NO